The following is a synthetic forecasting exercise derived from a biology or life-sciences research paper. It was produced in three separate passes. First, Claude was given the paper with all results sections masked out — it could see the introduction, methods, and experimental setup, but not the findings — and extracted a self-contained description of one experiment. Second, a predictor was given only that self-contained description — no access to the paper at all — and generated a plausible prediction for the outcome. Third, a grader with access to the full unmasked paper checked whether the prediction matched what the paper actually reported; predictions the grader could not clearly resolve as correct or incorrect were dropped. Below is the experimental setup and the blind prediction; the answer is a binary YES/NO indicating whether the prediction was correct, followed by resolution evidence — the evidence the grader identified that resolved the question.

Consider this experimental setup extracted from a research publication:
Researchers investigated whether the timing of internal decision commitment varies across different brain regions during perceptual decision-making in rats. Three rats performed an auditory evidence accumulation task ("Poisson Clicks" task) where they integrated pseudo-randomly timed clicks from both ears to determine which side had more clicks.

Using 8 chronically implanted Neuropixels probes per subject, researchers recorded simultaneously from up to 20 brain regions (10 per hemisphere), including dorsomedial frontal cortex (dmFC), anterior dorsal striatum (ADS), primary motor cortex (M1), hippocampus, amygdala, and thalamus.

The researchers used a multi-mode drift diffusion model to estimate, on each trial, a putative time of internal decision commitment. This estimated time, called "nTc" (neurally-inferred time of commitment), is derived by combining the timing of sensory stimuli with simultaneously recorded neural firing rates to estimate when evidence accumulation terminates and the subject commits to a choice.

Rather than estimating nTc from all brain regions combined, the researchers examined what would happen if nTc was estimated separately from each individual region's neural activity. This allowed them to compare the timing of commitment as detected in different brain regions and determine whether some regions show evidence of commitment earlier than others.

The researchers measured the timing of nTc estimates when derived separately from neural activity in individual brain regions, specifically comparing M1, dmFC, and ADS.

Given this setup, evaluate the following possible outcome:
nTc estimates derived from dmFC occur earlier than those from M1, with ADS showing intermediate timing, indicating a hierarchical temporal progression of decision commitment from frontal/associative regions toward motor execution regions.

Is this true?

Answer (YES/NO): NO